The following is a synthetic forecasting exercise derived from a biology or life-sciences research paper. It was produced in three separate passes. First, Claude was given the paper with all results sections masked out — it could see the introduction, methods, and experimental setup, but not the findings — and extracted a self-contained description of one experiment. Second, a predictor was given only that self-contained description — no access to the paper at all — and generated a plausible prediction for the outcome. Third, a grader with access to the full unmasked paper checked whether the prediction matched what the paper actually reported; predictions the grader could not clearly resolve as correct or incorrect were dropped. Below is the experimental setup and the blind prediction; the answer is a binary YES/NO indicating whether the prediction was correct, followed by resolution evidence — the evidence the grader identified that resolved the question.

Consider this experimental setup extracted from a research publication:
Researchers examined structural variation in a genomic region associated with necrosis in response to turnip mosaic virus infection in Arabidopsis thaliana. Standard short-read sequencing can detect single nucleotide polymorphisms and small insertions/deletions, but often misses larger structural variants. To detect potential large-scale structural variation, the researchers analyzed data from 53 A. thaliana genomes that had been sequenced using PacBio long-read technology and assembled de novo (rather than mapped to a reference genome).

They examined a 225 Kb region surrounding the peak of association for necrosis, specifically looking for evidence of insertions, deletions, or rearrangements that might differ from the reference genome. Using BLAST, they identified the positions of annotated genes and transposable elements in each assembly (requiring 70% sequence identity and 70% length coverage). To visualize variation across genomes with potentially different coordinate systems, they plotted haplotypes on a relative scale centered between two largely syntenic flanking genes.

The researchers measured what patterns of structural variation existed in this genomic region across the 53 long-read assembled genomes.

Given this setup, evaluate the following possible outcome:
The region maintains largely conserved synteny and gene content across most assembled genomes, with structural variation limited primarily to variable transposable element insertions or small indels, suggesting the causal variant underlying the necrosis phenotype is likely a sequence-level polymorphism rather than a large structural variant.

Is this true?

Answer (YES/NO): NO